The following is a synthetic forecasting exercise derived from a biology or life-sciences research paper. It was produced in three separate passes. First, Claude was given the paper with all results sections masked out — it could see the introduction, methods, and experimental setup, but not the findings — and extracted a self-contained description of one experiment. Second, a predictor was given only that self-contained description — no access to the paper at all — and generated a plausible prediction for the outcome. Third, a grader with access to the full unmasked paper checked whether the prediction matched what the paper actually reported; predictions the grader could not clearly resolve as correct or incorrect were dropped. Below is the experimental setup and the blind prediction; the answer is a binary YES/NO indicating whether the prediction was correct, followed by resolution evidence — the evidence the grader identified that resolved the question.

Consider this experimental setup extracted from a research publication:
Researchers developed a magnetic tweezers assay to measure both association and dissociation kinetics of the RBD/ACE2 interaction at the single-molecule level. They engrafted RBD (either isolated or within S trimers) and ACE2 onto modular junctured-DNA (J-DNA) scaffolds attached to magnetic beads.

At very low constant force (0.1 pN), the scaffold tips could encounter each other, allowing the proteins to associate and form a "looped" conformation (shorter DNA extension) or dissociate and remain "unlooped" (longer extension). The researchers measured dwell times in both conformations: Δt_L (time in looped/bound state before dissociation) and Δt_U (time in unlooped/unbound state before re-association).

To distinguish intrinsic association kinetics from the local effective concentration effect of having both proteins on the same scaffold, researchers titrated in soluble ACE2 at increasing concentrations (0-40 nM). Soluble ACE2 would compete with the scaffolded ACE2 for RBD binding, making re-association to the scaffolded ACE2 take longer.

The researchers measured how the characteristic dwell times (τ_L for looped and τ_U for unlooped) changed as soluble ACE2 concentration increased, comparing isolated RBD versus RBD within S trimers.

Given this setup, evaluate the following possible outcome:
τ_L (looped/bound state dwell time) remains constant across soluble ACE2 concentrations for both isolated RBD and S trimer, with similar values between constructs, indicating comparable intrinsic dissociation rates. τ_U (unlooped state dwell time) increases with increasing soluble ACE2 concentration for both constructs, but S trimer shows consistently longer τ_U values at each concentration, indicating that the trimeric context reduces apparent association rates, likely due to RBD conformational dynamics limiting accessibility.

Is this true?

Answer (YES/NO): NO